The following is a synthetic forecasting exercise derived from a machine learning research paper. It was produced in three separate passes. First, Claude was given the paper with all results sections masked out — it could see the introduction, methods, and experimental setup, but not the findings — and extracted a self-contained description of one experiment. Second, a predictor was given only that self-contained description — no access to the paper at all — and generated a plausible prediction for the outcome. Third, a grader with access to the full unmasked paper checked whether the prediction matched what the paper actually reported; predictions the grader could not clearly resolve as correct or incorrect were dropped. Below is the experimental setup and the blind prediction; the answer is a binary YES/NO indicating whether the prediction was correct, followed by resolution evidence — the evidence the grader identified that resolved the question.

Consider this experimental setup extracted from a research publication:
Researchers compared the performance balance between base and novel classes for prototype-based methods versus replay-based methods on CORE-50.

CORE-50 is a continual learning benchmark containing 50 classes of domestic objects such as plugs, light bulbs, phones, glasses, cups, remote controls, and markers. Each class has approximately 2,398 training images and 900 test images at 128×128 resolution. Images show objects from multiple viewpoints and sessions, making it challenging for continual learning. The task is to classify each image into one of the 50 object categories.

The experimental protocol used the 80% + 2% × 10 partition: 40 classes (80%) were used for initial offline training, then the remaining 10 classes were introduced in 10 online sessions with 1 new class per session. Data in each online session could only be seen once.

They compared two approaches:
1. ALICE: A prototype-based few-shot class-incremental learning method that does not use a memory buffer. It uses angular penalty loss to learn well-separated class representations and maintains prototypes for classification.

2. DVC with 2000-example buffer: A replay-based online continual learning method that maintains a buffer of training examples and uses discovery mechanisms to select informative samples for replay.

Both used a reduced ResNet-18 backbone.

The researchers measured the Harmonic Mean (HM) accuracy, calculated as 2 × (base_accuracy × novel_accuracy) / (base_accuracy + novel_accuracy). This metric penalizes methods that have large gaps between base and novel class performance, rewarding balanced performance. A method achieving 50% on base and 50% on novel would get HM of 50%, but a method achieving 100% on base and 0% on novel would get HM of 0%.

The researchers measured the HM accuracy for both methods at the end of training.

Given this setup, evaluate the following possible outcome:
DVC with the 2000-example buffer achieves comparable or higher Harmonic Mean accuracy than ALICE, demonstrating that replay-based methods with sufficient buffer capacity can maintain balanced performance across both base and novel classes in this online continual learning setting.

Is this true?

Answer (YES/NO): YES